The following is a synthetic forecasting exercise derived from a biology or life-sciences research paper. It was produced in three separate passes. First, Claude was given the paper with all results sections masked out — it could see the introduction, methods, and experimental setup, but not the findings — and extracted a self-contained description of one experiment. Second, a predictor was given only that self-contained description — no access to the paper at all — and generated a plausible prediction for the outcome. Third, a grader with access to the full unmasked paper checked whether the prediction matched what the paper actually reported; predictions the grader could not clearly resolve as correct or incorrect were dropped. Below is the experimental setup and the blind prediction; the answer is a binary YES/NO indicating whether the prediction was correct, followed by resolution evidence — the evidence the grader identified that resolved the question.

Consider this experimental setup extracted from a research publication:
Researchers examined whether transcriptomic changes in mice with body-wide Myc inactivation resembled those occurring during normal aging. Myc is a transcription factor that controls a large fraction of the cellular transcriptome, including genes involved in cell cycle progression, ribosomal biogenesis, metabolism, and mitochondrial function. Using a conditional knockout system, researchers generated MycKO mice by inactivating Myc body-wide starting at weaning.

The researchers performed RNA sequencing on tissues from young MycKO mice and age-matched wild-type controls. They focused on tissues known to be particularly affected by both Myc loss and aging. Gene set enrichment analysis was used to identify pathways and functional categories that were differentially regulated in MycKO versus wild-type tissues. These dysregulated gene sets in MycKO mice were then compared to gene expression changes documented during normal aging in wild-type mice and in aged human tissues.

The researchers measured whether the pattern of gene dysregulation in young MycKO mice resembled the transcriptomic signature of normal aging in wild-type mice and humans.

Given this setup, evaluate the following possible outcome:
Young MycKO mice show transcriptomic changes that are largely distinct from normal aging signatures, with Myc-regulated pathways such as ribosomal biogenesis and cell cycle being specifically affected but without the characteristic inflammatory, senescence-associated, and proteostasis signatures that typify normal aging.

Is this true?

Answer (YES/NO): NO